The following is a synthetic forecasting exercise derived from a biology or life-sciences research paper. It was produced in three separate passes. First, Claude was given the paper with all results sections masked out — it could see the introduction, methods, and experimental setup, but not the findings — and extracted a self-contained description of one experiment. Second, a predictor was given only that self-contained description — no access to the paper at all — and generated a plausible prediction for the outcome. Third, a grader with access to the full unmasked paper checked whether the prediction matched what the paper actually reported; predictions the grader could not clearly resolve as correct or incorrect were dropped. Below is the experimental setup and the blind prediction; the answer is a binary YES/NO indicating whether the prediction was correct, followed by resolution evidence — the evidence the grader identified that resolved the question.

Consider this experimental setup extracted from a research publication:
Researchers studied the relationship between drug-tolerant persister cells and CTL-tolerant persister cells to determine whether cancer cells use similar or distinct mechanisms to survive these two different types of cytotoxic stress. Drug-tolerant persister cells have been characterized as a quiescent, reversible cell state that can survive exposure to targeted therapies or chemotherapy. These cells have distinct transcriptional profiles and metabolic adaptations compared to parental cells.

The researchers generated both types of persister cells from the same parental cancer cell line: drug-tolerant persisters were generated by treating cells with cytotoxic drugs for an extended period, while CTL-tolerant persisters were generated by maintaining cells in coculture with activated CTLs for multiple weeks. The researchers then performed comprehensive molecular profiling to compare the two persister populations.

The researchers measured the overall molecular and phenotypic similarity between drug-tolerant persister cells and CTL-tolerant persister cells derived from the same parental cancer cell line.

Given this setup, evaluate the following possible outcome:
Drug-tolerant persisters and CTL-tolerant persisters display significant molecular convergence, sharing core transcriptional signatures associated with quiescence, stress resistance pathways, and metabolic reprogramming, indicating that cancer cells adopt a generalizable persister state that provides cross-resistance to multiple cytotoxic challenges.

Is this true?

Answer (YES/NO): NO